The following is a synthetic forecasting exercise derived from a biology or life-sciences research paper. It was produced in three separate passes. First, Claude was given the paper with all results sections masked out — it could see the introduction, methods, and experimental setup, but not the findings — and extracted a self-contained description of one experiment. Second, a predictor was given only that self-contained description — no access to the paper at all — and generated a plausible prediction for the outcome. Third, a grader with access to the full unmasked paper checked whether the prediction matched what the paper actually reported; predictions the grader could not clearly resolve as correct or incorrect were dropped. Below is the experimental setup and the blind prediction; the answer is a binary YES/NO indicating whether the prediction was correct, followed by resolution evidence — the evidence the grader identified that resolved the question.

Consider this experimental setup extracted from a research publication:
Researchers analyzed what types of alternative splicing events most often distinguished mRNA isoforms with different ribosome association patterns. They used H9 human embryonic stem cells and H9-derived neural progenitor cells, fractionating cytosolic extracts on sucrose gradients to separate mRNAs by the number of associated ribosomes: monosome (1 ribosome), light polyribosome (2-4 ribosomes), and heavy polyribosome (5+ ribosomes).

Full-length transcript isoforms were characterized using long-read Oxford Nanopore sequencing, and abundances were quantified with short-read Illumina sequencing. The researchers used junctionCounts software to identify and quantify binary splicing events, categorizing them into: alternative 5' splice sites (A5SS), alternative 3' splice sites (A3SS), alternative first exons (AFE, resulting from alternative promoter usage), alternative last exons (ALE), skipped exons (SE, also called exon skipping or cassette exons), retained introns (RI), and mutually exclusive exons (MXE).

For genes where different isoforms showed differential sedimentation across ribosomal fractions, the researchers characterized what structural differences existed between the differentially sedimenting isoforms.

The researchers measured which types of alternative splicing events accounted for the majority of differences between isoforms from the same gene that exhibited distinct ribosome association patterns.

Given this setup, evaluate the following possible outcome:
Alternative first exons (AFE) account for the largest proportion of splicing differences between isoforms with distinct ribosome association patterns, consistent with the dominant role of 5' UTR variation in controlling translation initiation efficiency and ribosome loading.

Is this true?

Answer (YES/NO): NO